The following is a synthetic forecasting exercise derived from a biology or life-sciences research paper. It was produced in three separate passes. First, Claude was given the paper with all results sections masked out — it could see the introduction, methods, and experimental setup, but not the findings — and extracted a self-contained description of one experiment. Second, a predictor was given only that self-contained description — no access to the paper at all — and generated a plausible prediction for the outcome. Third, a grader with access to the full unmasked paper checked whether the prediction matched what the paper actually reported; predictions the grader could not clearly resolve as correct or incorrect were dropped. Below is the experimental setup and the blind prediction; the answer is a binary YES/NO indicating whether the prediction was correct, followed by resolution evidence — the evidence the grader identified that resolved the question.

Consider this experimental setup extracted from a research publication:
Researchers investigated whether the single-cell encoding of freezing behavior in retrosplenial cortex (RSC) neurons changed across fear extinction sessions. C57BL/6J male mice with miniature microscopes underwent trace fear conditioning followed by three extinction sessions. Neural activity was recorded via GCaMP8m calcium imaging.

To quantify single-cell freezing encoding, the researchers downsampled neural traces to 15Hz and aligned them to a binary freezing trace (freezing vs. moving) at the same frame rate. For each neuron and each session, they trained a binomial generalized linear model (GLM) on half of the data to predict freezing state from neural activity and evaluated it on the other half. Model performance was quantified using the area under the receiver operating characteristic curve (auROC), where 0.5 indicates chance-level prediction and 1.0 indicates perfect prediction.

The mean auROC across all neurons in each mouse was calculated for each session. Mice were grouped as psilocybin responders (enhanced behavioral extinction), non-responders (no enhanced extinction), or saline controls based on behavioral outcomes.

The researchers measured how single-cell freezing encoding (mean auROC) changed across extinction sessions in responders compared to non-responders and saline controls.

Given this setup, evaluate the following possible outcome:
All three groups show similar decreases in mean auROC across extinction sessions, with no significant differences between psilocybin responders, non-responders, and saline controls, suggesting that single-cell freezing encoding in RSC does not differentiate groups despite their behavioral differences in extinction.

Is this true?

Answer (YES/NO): NO